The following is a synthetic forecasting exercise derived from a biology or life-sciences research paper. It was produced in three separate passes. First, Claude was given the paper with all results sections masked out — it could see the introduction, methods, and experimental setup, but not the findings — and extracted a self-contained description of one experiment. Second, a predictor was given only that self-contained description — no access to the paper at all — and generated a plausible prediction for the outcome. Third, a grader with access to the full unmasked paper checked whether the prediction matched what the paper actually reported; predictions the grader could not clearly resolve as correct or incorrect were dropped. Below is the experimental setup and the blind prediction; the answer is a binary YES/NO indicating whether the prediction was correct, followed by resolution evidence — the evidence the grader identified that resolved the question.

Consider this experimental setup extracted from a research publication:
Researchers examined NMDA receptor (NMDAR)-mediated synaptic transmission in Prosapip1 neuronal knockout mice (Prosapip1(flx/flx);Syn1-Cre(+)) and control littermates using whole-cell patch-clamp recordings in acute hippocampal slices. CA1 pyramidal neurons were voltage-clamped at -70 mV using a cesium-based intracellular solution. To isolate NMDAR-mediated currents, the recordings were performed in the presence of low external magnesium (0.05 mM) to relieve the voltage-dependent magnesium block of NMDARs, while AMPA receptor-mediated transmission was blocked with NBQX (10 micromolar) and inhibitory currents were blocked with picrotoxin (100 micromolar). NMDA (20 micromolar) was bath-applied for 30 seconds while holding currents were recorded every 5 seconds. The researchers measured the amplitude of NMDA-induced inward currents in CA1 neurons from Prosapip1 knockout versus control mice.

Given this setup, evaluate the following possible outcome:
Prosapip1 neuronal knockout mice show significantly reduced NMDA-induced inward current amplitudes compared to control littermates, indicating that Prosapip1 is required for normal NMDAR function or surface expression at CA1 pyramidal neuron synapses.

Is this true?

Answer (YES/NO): YES